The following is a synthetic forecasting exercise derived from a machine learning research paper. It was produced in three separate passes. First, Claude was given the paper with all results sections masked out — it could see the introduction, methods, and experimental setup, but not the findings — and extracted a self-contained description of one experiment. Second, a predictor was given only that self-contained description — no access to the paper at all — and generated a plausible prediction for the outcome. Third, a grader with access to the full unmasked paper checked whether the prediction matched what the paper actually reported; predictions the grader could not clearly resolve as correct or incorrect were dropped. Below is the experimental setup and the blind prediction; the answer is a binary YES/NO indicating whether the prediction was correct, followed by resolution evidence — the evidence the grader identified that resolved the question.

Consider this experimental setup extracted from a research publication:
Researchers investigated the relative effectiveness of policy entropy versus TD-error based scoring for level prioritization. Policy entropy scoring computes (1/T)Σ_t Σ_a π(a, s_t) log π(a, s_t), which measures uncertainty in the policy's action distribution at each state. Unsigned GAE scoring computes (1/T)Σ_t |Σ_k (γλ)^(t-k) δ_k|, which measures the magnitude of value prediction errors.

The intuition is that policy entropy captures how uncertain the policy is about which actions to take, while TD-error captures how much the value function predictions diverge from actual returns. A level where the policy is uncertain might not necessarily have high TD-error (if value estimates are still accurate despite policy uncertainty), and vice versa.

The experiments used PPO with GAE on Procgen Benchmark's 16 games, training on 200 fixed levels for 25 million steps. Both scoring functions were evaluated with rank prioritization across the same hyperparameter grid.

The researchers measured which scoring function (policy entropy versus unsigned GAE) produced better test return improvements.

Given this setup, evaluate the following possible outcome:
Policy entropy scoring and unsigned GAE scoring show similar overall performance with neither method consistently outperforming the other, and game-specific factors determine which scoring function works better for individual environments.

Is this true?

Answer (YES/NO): NO